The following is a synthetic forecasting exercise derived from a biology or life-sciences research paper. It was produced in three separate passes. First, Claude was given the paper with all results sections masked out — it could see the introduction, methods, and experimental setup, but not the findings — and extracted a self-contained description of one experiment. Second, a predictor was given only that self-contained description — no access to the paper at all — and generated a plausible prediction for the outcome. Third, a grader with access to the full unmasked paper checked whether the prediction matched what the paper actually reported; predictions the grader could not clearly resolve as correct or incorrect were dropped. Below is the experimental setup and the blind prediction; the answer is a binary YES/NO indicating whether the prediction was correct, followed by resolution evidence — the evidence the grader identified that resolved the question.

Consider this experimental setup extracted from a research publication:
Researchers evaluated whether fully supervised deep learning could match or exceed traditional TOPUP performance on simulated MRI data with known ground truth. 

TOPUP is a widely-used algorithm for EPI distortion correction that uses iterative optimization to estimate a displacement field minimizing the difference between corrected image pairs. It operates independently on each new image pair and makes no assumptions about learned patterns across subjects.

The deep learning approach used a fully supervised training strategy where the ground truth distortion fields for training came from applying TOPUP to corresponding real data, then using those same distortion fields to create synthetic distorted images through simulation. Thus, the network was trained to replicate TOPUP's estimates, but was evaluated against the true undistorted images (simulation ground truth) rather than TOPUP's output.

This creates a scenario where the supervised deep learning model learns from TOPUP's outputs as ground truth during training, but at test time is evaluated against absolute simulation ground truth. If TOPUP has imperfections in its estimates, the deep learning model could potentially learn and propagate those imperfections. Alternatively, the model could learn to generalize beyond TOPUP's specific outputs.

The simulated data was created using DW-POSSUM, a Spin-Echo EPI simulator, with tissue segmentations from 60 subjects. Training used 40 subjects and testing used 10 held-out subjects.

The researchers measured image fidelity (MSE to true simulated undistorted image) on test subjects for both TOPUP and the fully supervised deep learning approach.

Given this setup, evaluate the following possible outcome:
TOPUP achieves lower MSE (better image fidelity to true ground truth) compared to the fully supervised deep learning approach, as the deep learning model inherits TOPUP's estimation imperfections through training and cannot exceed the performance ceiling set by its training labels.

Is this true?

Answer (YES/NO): YES